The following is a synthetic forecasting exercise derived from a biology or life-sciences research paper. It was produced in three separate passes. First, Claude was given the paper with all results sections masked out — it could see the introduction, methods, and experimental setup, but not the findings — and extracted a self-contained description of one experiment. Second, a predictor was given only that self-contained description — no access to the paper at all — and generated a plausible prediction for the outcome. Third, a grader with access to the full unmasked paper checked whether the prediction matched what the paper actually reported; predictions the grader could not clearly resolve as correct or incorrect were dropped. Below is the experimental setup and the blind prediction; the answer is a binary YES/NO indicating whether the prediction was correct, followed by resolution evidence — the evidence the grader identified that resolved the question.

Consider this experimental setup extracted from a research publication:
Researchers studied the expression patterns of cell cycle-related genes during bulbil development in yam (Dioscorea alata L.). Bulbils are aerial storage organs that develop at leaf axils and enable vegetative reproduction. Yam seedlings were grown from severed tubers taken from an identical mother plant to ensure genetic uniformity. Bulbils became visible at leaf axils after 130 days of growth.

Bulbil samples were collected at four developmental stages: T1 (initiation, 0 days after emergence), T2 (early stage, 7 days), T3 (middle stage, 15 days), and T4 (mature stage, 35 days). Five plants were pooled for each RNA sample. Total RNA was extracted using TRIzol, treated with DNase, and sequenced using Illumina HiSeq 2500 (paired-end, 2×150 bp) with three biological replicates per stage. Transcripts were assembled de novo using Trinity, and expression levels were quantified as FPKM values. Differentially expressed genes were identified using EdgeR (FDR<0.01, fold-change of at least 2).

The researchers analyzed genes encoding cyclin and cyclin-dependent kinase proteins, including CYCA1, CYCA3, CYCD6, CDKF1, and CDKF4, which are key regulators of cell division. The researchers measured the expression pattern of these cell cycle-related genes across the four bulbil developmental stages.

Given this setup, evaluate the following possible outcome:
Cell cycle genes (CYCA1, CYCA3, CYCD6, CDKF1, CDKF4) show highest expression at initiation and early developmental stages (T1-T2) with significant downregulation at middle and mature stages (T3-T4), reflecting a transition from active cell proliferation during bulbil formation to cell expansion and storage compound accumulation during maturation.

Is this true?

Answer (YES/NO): NO